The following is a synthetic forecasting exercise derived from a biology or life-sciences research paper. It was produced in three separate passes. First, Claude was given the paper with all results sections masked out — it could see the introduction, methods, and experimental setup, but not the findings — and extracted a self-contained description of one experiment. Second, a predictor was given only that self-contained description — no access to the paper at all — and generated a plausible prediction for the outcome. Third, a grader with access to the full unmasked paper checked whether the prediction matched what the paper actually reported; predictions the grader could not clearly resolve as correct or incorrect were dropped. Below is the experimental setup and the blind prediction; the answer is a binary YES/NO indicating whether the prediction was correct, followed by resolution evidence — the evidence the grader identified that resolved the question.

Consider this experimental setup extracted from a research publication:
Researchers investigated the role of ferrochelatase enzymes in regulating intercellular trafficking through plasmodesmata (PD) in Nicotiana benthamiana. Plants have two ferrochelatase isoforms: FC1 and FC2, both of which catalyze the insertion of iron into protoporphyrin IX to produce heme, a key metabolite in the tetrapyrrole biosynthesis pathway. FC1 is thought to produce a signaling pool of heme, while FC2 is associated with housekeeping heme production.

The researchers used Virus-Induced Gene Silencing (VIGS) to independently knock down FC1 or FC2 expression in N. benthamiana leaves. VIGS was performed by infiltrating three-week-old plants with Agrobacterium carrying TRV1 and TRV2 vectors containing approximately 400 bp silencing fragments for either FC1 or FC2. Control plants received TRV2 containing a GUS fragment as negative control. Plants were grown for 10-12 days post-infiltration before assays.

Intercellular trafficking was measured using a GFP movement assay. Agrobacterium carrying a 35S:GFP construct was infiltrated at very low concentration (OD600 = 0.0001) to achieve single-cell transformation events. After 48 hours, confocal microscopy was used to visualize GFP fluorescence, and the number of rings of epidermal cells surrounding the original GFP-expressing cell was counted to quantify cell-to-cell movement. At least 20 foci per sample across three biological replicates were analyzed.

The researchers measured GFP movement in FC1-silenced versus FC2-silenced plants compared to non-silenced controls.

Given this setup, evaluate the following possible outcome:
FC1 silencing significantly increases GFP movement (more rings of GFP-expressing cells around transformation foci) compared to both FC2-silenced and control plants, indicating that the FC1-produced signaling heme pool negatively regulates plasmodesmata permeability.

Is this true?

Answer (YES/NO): NO